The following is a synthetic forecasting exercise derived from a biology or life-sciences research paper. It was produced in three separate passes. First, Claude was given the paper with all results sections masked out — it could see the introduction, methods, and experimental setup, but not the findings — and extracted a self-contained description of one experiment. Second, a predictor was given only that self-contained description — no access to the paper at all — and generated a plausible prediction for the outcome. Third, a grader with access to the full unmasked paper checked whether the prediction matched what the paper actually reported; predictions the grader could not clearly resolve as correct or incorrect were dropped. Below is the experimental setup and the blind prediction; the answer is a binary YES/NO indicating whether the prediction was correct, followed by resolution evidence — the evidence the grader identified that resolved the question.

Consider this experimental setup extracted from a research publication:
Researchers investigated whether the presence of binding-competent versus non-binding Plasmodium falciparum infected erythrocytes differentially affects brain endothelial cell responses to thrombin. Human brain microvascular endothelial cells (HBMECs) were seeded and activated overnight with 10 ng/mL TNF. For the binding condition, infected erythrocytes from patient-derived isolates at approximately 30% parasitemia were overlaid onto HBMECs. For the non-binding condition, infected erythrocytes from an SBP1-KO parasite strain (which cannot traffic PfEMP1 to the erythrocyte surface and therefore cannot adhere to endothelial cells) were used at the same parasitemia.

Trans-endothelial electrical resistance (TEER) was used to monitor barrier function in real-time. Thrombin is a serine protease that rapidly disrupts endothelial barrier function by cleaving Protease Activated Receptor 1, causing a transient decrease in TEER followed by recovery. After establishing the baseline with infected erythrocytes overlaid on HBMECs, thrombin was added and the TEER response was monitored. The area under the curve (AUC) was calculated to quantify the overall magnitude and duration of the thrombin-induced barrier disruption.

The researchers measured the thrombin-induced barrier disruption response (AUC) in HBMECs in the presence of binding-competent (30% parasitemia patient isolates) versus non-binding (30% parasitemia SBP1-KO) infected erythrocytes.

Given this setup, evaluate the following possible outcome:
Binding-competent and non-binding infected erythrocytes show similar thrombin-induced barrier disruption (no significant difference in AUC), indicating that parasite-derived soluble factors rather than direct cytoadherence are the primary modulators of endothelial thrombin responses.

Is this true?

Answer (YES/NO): NO